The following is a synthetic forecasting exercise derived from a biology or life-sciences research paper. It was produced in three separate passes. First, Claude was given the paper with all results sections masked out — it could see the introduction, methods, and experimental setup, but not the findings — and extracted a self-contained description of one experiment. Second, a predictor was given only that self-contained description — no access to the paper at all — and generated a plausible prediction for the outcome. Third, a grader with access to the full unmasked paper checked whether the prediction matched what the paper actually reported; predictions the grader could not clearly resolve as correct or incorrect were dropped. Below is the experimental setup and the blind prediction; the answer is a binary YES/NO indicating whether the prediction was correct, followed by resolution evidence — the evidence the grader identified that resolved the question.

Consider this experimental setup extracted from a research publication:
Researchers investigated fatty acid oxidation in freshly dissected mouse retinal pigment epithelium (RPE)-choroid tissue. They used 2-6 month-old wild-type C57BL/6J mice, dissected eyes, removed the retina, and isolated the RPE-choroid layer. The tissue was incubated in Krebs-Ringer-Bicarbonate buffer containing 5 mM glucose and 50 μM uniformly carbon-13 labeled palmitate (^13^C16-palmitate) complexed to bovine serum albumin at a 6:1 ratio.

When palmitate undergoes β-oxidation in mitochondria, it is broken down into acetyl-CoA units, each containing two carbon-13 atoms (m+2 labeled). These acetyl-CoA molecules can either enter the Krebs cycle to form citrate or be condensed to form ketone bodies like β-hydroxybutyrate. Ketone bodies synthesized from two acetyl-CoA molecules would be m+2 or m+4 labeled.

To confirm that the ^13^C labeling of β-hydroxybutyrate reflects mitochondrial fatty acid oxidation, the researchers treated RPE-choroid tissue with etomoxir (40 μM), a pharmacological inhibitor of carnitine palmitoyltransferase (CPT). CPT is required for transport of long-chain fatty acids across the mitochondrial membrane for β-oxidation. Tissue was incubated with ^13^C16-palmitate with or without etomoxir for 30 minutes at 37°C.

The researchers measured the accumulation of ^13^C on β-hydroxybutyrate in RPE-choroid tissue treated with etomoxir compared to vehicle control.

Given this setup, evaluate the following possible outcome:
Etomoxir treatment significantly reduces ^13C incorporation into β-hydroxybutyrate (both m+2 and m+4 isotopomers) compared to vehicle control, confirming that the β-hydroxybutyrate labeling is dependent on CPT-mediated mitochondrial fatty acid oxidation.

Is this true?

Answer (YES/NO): YES